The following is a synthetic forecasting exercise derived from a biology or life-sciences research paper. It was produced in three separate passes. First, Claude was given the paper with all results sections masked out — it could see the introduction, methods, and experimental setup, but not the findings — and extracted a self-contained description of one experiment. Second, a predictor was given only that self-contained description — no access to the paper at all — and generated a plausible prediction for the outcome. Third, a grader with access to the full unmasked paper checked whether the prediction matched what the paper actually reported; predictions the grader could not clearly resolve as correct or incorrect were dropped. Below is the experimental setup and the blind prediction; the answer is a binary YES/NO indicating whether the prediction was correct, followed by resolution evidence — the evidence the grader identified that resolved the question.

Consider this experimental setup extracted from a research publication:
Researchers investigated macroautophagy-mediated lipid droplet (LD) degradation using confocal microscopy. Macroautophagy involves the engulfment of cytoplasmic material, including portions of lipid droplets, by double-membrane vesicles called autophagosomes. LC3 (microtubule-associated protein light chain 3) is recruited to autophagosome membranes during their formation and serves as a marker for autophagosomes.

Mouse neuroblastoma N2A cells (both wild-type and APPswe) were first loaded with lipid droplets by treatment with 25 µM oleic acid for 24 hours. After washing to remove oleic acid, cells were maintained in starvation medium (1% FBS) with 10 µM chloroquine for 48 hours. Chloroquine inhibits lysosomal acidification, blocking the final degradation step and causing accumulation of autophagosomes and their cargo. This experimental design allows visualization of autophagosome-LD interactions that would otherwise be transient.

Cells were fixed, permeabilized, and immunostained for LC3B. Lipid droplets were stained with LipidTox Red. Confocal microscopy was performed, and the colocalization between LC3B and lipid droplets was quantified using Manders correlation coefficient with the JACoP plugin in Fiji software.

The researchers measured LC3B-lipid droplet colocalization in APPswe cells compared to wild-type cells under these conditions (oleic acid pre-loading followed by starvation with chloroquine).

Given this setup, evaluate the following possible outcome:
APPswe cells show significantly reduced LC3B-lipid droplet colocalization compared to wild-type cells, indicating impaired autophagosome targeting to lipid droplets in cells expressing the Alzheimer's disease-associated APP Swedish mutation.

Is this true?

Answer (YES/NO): NO